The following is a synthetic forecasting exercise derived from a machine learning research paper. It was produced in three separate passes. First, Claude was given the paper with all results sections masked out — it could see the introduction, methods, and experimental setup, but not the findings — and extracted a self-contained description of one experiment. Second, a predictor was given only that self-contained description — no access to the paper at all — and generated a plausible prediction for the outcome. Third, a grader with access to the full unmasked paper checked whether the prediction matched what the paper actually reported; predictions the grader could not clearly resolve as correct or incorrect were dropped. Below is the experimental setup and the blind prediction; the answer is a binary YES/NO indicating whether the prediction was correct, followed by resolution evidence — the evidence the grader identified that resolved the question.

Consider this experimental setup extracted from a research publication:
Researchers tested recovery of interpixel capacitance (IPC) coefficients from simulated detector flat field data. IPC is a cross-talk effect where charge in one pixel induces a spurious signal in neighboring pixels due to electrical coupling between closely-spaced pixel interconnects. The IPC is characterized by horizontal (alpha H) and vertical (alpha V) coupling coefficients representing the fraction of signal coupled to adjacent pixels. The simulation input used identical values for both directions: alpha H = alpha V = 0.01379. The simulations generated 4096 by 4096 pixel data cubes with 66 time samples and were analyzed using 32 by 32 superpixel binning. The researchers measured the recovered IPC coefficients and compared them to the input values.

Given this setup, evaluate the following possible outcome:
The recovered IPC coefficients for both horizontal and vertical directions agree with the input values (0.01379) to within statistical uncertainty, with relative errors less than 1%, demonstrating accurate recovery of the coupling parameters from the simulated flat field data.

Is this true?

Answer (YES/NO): NO